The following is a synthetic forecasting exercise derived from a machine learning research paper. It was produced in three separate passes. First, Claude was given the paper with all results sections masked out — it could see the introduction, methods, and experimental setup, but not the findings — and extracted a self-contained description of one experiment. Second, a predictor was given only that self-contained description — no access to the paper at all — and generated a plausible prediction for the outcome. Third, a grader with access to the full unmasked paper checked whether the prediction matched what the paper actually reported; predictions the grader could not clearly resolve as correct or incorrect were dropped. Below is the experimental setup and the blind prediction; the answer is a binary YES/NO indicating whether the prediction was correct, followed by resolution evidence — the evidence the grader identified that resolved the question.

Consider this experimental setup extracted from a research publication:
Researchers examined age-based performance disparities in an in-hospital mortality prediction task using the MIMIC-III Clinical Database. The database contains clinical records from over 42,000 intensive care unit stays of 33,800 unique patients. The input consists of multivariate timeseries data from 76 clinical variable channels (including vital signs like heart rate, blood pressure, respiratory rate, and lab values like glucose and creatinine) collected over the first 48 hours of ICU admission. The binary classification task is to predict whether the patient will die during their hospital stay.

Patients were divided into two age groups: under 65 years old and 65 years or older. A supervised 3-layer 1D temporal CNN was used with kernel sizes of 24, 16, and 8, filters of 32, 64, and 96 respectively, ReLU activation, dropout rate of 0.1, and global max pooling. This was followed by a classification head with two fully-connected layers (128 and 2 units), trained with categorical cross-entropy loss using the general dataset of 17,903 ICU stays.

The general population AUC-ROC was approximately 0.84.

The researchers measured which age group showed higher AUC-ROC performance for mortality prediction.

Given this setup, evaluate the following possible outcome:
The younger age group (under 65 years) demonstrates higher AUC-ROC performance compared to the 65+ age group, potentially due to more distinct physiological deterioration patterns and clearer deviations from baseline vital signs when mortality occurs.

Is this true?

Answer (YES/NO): YES